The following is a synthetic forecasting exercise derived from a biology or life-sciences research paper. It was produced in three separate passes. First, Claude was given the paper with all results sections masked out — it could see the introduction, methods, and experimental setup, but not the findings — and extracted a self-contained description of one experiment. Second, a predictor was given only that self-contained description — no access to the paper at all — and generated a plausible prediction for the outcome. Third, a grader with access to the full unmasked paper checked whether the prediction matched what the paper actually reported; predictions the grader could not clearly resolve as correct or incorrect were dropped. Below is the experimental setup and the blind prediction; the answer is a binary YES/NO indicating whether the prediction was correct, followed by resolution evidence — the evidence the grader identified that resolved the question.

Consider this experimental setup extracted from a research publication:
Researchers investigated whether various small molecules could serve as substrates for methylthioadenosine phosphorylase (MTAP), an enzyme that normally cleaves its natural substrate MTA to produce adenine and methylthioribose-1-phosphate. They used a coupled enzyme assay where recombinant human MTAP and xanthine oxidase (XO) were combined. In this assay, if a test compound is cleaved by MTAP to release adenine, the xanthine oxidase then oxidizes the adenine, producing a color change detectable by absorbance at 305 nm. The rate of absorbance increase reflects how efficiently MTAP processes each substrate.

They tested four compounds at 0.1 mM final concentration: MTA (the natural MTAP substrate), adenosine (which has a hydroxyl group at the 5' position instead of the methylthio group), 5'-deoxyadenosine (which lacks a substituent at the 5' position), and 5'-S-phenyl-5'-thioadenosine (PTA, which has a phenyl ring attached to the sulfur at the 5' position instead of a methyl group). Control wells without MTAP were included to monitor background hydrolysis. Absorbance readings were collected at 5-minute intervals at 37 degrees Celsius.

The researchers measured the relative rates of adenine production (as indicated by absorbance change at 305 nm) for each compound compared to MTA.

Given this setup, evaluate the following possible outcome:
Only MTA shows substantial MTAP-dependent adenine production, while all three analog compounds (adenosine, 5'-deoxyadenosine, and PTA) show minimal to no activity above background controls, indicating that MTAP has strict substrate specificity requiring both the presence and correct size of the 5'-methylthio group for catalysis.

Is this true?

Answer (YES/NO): NO